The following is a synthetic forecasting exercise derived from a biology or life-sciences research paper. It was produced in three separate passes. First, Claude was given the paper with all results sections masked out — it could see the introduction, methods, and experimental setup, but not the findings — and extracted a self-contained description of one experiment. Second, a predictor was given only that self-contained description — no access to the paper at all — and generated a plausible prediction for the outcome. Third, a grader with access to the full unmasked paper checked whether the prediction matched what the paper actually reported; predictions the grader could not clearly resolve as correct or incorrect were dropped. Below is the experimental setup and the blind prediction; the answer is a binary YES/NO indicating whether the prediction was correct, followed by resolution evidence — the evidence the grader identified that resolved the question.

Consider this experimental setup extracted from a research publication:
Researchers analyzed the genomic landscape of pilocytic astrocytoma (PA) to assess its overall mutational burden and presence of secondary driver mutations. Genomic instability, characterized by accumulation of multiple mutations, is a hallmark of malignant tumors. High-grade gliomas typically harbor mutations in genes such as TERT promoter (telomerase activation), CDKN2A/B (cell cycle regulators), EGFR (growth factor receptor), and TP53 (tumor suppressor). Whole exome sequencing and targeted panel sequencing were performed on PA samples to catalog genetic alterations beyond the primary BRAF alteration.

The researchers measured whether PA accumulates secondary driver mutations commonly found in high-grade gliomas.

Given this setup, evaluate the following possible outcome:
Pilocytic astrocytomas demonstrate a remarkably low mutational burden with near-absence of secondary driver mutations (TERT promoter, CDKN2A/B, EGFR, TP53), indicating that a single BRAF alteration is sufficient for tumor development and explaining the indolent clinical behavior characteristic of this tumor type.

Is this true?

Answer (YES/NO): YES